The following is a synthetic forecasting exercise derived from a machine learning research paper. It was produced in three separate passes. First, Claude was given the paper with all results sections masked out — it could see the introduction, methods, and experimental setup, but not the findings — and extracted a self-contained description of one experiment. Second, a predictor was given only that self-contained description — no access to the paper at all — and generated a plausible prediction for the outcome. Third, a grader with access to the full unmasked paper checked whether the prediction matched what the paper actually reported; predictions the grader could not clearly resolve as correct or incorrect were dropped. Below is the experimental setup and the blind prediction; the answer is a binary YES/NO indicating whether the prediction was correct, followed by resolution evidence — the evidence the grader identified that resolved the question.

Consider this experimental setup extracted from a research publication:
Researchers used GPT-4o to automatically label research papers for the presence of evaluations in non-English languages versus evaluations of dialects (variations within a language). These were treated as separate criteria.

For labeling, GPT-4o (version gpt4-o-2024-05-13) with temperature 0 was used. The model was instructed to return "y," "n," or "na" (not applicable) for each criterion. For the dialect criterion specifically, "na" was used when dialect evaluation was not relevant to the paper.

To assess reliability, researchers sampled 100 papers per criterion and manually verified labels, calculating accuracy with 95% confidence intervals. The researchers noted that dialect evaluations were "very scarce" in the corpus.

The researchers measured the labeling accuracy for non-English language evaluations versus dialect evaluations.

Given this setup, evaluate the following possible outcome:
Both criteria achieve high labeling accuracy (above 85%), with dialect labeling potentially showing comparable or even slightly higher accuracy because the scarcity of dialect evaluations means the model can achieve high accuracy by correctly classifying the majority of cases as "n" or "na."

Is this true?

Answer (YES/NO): YES